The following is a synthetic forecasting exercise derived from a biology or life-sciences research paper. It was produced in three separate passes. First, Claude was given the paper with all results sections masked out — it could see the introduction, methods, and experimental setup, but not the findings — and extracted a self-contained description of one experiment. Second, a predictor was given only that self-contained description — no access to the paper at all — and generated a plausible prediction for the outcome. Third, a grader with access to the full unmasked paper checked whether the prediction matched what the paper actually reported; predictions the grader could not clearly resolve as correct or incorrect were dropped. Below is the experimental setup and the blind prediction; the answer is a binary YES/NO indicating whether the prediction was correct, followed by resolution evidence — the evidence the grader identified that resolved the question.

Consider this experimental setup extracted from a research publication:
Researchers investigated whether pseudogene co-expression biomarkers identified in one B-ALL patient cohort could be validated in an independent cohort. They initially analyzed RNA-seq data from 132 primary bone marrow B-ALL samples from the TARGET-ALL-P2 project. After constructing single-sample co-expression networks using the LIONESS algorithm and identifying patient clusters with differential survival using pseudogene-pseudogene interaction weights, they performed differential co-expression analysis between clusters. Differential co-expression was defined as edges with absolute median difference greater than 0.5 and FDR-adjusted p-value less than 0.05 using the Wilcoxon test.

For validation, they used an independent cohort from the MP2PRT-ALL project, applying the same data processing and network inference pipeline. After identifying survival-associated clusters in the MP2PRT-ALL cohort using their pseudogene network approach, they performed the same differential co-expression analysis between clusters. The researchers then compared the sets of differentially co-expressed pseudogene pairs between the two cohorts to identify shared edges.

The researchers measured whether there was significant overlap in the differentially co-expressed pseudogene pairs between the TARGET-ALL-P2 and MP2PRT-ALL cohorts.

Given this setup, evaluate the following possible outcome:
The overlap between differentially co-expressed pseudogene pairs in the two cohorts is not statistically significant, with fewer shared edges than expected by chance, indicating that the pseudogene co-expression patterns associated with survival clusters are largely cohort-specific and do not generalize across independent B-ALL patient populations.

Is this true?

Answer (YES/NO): NO